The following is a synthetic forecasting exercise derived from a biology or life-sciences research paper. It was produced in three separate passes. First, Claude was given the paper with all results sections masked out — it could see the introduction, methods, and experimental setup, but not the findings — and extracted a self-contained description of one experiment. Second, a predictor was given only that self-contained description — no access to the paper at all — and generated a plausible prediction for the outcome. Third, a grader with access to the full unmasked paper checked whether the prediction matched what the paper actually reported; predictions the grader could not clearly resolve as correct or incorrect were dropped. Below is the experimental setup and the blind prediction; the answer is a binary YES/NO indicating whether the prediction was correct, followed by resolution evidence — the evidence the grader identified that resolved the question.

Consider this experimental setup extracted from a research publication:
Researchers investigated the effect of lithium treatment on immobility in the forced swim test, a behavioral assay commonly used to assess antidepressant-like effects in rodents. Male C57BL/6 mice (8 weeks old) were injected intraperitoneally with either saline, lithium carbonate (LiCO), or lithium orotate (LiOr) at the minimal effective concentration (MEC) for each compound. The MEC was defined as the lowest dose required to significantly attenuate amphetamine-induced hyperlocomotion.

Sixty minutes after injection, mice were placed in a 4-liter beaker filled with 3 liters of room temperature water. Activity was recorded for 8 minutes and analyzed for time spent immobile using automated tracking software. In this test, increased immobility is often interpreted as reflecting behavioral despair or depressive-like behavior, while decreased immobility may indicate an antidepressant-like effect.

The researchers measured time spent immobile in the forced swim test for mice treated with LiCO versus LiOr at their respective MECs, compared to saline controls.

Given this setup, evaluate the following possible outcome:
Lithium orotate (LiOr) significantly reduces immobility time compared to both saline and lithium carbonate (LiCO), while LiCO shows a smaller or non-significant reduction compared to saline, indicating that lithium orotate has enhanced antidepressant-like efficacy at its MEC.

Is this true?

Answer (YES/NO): NO